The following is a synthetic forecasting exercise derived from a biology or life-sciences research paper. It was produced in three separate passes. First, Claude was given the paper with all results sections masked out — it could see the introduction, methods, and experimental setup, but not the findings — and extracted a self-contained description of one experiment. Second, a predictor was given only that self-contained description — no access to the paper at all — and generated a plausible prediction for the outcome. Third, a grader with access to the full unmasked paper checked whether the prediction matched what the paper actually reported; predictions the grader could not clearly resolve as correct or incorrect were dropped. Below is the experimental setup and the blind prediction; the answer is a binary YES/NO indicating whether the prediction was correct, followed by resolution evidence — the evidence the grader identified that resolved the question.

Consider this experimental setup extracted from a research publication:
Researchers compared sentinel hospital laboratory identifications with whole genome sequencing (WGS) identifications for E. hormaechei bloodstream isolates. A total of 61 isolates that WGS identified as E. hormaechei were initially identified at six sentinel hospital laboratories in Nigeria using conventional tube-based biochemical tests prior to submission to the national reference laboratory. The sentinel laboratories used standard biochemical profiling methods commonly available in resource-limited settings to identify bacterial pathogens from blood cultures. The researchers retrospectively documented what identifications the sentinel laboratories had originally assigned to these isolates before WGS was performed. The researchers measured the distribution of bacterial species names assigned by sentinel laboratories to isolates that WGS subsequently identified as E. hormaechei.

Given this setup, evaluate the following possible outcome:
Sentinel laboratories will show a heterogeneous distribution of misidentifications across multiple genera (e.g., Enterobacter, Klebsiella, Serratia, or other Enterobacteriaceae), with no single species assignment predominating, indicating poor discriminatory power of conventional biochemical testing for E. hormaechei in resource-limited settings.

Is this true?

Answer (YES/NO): YES